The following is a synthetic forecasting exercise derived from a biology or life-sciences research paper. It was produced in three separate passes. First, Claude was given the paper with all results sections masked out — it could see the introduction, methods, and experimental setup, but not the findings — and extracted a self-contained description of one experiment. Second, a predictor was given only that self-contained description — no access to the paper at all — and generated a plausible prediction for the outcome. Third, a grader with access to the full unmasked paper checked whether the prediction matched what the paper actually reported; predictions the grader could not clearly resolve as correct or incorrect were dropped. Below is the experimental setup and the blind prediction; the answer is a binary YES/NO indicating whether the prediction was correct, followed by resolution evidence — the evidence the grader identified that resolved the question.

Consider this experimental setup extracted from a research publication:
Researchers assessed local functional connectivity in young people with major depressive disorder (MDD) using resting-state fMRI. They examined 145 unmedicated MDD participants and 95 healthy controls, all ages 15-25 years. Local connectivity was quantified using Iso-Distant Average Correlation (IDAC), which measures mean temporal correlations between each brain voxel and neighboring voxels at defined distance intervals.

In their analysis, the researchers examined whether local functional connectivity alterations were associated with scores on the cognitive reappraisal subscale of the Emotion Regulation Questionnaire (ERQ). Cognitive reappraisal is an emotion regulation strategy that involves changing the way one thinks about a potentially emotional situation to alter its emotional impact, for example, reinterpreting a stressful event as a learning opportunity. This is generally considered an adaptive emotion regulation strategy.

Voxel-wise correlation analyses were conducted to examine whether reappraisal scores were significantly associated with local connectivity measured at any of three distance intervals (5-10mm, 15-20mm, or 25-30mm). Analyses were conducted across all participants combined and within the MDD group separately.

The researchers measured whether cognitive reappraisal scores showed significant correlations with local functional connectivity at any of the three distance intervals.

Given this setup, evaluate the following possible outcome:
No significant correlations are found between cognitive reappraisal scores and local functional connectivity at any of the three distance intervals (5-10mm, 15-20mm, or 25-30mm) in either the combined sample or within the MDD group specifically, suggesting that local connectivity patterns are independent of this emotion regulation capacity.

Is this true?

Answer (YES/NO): YES